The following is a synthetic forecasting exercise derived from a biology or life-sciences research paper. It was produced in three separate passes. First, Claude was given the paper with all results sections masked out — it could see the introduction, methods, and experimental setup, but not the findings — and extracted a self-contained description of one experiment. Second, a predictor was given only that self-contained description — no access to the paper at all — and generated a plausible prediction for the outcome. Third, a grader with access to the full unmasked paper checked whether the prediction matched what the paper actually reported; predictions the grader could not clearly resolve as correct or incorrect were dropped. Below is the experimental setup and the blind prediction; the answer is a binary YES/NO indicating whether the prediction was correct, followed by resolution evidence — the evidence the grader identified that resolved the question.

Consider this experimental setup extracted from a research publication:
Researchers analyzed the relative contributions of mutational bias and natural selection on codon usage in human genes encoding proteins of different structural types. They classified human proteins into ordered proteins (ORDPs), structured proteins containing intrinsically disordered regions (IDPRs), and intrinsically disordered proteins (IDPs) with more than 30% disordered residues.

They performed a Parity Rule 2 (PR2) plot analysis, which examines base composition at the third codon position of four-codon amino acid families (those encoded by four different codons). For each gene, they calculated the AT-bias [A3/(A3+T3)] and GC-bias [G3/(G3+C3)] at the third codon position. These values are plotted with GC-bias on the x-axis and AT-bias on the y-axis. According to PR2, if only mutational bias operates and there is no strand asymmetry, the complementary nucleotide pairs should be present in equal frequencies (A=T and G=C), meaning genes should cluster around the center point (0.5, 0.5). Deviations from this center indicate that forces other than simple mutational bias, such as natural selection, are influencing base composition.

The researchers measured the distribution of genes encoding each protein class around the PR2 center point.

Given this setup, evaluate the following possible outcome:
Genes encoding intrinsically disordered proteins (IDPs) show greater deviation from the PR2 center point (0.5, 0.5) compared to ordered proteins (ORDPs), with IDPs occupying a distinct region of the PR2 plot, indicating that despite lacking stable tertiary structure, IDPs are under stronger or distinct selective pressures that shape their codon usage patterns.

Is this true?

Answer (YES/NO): NO